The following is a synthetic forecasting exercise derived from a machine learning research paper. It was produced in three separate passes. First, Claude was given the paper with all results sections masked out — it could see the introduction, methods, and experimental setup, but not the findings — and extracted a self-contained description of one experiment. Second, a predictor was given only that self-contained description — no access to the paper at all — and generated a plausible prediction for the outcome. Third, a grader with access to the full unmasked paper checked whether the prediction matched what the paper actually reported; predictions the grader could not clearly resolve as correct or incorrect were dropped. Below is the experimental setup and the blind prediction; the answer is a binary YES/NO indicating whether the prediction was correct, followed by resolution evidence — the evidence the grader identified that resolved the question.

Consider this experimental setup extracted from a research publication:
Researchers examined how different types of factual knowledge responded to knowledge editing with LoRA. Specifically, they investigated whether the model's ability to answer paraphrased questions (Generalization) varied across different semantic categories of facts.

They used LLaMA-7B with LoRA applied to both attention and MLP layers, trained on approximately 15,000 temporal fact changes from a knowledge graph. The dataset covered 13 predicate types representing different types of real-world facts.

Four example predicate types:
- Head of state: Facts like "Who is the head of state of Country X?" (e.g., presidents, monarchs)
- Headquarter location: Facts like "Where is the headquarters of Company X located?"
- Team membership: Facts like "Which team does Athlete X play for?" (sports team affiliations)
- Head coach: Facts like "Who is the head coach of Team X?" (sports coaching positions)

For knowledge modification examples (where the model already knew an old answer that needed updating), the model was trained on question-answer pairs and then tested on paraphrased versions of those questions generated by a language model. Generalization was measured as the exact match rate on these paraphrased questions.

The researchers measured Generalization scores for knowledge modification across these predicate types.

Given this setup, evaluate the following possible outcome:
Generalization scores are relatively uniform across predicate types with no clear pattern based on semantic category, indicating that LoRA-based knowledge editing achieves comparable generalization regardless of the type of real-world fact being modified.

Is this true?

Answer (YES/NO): NO